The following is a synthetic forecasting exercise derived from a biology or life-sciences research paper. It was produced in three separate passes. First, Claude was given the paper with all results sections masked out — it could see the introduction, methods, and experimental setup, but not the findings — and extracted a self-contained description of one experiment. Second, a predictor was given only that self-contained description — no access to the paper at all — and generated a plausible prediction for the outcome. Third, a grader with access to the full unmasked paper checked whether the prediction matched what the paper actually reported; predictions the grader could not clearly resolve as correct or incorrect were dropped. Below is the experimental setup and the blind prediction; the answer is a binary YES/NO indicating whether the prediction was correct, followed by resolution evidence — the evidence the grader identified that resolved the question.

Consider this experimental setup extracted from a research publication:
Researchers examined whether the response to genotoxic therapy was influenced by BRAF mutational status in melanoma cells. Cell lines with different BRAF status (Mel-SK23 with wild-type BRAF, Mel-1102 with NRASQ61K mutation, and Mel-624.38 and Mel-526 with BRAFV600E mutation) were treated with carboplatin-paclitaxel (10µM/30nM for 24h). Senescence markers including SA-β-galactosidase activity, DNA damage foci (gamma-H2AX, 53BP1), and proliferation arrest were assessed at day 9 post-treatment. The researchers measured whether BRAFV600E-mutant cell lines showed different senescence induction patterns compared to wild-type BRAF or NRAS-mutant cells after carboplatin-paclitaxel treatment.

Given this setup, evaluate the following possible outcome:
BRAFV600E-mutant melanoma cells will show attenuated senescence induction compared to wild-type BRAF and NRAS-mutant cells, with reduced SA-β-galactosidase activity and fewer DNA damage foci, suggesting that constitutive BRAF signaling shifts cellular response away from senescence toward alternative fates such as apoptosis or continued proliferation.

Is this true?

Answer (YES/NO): NO